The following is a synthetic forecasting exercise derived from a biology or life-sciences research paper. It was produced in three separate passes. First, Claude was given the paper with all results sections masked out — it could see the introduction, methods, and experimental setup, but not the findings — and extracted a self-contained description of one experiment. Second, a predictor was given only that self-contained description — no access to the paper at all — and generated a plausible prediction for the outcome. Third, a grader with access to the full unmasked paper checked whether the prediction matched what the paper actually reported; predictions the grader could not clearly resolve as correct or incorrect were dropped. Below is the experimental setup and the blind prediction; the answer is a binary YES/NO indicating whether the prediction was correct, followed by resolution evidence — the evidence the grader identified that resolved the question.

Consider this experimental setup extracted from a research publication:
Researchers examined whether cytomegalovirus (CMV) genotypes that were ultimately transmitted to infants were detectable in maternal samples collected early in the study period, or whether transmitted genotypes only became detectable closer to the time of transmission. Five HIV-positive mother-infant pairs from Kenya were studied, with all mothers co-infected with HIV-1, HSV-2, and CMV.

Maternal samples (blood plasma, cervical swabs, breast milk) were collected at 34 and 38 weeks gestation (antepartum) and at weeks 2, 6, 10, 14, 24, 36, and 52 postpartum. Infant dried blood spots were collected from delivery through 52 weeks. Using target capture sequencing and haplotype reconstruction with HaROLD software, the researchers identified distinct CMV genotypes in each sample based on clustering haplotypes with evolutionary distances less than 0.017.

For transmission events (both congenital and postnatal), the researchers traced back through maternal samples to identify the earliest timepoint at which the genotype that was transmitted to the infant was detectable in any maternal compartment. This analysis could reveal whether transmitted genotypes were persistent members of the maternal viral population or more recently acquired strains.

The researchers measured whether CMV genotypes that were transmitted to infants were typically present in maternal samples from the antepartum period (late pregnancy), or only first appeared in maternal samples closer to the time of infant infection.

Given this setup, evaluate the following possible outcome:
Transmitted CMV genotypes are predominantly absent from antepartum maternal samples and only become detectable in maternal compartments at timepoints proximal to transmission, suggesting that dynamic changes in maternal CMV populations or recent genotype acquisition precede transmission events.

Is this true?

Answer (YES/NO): NO